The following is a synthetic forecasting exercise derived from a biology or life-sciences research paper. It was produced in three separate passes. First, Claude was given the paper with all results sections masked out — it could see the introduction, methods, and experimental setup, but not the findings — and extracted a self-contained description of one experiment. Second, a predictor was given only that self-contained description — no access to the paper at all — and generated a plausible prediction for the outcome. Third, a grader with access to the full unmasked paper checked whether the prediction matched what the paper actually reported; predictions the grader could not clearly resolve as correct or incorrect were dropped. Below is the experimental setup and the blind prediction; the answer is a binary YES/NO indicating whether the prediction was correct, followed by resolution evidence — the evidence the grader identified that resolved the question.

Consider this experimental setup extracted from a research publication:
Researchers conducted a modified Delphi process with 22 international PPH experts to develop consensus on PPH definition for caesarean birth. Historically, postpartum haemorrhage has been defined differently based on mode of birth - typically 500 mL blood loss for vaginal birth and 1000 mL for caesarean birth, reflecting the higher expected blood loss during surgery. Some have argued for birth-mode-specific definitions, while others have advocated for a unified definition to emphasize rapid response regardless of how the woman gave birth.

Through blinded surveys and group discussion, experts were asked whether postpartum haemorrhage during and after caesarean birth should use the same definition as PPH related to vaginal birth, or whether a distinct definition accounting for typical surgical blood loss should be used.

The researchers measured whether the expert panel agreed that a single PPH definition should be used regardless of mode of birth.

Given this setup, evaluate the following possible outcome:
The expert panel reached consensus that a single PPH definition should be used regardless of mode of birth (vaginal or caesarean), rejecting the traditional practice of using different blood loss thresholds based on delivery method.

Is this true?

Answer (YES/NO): YES